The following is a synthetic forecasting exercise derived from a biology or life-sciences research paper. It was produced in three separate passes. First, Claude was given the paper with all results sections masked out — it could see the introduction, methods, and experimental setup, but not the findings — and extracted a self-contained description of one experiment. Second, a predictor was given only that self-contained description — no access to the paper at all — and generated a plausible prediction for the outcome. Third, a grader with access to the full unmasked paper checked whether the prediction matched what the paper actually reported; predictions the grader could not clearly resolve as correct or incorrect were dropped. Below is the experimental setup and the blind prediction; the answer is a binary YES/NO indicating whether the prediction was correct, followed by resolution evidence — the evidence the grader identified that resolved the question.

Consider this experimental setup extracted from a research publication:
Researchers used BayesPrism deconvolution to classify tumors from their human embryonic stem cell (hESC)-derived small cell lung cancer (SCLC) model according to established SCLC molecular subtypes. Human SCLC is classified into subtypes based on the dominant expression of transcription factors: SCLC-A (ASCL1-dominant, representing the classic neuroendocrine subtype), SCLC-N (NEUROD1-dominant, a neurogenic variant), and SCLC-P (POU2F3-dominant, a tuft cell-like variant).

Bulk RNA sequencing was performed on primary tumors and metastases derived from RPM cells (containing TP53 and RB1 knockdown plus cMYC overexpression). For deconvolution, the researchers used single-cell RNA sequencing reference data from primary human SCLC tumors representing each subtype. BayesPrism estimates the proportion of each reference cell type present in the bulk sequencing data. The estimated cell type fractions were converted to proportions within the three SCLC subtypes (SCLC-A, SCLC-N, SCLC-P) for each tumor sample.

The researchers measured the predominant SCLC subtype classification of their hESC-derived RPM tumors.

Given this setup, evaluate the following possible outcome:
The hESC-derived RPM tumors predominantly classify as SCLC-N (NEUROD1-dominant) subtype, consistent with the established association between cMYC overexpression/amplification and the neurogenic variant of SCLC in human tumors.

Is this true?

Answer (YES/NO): YES